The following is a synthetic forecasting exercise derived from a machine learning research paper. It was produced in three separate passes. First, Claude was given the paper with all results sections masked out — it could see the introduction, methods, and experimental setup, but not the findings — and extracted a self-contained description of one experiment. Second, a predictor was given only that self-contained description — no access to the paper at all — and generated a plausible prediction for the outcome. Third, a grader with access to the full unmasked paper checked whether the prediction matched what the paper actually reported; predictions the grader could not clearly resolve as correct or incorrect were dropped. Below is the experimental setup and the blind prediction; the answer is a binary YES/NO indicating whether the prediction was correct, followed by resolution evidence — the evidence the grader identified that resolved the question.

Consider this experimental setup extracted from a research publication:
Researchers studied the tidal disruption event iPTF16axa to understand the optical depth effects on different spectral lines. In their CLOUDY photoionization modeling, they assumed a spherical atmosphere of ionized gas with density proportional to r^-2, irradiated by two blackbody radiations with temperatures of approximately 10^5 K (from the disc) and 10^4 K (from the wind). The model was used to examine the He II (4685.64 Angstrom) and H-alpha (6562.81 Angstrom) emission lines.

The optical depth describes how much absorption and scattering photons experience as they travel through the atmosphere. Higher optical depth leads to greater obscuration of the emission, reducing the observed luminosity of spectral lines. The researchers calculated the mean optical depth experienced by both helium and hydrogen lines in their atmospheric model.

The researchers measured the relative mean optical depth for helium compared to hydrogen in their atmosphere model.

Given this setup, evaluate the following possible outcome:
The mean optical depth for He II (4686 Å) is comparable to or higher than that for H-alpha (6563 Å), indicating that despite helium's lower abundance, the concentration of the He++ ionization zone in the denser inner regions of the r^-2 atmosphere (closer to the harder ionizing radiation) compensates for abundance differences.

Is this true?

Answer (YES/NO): NO